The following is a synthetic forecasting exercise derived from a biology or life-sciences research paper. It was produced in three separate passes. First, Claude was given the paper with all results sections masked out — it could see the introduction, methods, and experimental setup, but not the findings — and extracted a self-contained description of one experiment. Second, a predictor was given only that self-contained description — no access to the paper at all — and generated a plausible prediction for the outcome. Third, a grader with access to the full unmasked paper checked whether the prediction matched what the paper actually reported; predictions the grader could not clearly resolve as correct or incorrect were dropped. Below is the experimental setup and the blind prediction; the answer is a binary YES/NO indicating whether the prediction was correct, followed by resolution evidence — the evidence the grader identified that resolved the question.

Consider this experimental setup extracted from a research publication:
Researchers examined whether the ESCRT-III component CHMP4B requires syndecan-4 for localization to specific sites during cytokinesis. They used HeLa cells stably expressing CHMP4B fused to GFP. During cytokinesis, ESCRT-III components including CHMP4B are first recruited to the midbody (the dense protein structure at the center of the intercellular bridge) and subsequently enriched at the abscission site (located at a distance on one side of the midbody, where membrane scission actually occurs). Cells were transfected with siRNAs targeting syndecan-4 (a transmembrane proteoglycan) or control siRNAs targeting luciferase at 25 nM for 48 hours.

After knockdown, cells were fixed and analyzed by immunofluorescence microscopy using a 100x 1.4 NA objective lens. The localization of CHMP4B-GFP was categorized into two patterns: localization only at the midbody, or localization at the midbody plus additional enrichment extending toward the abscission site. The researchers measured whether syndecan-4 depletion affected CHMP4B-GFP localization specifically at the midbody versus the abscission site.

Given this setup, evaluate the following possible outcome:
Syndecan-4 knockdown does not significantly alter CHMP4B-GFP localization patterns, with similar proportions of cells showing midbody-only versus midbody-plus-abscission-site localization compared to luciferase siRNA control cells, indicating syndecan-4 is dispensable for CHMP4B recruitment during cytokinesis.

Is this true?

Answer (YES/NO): NO